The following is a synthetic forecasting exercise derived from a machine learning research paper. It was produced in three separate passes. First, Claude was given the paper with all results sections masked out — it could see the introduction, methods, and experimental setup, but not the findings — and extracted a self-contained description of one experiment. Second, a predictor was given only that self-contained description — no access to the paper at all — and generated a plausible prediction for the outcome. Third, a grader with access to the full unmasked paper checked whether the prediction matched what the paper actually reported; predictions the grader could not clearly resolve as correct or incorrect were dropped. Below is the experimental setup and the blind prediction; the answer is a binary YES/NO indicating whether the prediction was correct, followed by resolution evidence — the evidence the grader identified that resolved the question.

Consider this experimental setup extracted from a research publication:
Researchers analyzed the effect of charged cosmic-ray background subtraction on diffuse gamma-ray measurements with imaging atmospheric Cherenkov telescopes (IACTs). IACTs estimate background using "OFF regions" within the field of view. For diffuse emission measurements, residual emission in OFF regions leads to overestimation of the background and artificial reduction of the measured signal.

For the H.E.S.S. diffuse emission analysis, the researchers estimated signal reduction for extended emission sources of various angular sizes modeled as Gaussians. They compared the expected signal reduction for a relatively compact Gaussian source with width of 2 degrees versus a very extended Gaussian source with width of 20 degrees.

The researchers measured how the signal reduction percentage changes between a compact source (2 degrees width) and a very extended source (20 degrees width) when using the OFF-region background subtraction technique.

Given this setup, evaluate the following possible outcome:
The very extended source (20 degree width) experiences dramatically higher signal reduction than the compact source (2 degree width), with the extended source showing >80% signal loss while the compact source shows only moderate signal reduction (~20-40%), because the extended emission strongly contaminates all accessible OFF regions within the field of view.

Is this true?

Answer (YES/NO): YES